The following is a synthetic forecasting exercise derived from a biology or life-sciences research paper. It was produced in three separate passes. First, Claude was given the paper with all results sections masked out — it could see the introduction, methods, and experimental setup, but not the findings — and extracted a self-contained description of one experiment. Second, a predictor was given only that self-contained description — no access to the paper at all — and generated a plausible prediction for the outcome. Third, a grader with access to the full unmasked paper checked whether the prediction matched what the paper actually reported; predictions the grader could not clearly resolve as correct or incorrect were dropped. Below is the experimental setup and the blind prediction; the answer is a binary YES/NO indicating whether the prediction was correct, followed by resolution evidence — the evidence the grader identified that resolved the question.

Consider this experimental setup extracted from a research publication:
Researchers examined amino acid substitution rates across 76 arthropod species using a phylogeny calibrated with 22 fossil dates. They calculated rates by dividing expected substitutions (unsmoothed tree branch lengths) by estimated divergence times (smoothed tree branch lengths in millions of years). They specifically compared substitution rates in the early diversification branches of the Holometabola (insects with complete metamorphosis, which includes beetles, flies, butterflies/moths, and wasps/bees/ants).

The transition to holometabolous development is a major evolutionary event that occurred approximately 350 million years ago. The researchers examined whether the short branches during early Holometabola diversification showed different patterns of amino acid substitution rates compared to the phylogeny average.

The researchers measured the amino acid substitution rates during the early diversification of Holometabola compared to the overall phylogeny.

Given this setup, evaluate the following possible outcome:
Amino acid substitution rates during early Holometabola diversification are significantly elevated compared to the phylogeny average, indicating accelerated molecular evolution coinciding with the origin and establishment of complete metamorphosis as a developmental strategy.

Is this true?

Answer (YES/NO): YES